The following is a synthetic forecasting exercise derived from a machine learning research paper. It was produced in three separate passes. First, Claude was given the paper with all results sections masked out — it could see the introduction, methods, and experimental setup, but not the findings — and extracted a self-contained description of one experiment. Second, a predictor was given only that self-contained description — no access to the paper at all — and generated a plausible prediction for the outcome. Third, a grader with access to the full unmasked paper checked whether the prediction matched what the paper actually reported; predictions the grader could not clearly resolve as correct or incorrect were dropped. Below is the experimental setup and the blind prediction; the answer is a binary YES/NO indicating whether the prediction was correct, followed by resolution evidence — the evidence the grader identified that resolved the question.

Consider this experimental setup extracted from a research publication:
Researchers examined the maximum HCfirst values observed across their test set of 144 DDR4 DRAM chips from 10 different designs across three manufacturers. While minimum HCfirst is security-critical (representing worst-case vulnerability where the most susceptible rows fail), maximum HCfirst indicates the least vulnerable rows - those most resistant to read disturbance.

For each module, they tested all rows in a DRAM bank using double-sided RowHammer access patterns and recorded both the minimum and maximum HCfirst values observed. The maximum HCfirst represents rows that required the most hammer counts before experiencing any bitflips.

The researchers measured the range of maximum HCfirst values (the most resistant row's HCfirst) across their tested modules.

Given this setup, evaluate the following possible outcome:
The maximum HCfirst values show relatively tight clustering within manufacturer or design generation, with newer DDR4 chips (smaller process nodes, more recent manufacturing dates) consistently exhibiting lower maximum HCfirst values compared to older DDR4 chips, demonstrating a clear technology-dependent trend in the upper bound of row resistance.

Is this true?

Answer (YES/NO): NO